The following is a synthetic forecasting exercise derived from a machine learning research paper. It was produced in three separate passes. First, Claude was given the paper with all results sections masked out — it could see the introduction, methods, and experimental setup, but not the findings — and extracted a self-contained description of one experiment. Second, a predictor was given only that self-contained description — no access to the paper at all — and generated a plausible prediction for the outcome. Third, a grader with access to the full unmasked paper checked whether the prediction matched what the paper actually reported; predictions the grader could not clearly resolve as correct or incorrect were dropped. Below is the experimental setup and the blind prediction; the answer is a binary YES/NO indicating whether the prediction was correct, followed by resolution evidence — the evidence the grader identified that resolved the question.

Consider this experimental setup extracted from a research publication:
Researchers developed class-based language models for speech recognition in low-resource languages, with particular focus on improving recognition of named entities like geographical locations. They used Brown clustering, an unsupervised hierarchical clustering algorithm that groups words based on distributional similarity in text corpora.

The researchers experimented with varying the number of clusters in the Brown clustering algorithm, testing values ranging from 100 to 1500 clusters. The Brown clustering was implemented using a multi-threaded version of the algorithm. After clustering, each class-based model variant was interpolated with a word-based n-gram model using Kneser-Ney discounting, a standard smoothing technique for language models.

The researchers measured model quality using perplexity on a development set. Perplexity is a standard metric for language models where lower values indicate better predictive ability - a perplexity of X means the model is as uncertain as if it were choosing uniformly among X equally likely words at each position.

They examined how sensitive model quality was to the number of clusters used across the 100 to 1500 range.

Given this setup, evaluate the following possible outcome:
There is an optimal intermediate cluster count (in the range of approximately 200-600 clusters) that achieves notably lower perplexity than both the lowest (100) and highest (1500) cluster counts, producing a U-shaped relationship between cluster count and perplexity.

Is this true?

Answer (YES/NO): NO